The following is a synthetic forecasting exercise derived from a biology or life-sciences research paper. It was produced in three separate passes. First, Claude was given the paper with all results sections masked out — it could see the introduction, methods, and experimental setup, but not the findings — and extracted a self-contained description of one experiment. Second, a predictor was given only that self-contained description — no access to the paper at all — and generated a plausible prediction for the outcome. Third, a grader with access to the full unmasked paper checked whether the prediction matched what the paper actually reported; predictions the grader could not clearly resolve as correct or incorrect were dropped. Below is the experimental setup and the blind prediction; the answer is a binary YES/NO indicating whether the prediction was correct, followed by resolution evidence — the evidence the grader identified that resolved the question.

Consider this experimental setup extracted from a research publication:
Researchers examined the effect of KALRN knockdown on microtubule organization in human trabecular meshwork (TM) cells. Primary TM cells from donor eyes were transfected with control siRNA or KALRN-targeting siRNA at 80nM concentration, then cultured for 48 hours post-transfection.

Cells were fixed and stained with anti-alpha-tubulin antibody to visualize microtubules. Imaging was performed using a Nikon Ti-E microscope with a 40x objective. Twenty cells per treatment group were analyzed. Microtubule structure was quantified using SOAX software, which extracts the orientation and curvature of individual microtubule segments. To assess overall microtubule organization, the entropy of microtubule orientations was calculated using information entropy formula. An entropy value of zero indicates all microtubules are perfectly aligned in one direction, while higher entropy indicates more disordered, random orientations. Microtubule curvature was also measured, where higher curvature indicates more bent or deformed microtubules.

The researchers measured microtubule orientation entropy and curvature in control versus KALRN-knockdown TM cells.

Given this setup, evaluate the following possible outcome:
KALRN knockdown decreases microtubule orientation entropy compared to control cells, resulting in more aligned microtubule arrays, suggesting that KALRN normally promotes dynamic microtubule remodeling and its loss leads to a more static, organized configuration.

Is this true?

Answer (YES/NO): NO